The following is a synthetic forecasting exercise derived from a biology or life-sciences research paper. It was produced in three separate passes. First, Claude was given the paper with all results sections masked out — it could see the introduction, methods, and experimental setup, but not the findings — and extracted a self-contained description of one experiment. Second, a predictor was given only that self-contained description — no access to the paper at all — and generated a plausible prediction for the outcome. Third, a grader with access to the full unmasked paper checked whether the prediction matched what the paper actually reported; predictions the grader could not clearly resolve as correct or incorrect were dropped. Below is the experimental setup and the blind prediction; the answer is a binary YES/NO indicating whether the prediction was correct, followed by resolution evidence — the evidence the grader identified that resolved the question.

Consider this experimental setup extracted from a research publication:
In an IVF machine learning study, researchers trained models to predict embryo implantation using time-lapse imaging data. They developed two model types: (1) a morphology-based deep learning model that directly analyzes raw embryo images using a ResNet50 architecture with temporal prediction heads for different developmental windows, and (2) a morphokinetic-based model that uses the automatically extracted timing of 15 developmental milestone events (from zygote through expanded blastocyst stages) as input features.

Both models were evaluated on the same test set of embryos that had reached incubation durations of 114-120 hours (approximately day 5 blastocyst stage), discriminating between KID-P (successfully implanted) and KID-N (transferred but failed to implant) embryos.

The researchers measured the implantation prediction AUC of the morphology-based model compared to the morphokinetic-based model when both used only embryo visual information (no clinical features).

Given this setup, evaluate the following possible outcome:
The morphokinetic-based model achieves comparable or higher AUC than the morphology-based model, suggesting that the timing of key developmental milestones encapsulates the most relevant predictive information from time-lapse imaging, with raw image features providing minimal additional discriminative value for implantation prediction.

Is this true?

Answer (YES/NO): NO